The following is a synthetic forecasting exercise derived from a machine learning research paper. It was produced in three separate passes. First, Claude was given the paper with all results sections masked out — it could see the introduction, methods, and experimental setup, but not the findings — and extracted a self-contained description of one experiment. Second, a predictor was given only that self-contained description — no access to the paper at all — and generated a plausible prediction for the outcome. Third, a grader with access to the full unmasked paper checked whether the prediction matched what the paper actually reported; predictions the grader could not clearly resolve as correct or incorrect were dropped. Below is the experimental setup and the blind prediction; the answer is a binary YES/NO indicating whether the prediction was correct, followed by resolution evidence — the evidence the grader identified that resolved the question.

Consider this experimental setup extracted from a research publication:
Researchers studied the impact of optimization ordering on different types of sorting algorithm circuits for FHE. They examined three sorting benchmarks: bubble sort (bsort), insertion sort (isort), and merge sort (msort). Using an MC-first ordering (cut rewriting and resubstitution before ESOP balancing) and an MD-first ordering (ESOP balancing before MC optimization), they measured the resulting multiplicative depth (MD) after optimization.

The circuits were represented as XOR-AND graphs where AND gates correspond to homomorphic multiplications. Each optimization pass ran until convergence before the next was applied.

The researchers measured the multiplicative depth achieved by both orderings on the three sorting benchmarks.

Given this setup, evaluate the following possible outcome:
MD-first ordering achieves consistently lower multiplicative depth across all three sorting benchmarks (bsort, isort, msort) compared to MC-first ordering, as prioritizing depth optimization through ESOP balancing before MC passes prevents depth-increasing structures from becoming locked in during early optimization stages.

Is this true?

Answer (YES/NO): YES